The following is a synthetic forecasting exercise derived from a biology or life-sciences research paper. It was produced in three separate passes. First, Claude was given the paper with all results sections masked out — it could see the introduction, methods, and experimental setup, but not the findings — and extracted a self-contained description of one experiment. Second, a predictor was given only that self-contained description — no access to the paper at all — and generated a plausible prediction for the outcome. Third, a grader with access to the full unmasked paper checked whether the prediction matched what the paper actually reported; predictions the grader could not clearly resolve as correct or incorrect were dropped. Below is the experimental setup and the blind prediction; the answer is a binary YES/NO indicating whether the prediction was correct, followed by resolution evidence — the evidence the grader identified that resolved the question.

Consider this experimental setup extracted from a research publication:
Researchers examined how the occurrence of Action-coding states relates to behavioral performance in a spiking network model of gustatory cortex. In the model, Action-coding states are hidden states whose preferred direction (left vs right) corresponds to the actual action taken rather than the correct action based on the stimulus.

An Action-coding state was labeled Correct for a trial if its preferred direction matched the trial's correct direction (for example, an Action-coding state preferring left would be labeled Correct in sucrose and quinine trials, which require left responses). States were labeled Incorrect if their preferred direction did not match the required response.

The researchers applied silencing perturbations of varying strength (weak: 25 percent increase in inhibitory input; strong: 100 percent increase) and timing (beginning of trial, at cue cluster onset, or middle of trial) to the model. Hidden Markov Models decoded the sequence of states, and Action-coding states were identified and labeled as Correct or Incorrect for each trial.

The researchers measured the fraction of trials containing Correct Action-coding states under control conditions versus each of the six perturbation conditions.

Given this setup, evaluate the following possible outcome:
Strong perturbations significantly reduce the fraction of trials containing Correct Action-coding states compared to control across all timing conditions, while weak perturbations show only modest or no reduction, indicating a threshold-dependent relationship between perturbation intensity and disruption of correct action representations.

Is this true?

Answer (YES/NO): NO